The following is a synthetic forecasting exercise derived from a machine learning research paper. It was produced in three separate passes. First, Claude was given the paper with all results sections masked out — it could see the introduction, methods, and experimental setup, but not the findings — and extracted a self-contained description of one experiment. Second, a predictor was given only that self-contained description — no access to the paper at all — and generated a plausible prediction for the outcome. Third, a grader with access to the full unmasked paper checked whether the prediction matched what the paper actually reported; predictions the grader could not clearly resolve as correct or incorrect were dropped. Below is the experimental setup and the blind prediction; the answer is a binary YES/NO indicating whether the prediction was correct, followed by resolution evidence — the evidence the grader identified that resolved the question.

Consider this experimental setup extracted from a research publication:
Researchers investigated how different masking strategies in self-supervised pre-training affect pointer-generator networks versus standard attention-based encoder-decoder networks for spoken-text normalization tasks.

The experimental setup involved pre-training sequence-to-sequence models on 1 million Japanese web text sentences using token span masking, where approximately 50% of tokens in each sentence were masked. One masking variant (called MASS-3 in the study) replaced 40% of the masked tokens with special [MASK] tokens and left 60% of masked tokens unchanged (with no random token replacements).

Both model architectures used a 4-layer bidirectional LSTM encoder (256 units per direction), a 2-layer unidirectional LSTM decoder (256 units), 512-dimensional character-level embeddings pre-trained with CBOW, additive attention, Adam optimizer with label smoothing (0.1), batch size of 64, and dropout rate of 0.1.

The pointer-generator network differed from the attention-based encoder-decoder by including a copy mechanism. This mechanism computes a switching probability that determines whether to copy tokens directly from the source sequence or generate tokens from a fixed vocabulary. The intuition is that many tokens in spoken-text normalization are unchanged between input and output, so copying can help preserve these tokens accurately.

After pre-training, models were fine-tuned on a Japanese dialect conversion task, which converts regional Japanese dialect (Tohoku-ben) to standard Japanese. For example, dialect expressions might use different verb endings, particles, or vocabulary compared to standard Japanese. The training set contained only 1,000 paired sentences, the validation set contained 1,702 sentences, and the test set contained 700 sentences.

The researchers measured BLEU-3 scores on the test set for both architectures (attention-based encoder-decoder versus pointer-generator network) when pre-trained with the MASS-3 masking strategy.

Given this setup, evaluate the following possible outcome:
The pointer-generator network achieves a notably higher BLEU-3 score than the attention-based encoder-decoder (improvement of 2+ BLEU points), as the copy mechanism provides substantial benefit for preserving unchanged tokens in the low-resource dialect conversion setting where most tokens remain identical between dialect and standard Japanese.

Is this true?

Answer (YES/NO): NO